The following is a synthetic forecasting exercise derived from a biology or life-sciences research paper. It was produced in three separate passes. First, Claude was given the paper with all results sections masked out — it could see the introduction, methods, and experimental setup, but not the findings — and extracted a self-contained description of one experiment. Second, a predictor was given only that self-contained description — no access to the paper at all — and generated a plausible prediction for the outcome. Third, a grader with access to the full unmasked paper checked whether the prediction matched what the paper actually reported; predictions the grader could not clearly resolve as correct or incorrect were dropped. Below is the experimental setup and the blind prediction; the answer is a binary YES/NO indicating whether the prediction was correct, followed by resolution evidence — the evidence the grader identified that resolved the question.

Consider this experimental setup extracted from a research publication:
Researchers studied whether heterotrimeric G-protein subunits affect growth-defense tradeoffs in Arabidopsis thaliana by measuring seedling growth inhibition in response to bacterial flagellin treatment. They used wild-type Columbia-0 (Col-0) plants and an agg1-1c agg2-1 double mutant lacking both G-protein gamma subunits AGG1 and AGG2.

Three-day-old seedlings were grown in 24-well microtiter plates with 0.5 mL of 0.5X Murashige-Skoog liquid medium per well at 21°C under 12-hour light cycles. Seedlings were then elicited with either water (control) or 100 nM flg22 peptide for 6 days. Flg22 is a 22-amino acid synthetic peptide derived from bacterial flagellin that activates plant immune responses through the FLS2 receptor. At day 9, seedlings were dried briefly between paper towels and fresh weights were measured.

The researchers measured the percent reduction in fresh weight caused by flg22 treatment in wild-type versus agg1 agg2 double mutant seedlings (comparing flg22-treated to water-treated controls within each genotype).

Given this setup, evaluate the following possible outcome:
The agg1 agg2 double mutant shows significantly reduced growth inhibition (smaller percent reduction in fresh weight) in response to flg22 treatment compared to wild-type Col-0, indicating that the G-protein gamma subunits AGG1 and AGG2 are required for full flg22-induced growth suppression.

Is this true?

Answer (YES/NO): YES